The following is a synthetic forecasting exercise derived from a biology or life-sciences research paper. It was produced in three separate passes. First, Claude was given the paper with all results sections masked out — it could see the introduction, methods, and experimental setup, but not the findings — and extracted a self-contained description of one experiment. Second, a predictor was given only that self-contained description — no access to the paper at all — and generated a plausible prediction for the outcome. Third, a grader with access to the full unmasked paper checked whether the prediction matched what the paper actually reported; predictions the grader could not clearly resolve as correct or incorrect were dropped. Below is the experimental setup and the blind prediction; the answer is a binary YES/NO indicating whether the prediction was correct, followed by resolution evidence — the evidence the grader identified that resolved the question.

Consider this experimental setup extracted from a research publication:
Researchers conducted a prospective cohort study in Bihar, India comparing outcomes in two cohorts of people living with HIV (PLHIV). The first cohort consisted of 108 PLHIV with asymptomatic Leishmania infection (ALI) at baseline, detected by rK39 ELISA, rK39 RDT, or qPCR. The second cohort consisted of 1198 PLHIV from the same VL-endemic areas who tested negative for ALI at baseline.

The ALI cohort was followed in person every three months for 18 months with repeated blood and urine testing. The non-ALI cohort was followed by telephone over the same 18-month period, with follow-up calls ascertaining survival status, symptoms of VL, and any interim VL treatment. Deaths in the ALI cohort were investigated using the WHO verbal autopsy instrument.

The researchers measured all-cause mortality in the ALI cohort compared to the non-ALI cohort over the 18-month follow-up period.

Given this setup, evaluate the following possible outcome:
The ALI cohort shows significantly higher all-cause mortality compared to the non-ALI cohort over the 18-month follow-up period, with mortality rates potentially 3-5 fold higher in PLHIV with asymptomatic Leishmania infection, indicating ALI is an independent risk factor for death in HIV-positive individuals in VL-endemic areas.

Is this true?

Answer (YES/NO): NO